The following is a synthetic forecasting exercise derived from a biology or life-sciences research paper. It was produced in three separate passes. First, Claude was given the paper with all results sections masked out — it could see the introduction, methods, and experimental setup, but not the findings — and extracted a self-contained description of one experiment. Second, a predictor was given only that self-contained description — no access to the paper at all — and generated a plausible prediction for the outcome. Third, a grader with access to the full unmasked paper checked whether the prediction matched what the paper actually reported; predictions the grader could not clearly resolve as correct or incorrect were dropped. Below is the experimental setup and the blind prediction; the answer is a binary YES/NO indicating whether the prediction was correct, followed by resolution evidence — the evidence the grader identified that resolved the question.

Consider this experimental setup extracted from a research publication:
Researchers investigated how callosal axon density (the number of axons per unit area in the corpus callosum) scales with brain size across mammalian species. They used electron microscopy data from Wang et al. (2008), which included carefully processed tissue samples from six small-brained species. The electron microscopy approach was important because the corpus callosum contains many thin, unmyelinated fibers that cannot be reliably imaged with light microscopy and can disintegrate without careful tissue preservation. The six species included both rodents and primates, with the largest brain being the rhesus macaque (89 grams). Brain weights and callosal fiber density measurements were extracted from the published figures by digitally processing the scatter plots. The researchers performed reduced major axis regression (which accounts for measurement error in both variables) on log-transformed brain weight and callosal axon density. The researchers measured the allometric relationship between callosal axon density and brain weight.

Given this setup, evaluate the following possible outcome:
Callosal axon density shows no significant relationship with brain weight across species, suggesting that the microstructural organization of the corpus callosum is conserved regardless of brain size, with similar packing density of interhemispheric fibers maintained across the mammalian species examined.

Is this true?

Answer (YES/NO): NO